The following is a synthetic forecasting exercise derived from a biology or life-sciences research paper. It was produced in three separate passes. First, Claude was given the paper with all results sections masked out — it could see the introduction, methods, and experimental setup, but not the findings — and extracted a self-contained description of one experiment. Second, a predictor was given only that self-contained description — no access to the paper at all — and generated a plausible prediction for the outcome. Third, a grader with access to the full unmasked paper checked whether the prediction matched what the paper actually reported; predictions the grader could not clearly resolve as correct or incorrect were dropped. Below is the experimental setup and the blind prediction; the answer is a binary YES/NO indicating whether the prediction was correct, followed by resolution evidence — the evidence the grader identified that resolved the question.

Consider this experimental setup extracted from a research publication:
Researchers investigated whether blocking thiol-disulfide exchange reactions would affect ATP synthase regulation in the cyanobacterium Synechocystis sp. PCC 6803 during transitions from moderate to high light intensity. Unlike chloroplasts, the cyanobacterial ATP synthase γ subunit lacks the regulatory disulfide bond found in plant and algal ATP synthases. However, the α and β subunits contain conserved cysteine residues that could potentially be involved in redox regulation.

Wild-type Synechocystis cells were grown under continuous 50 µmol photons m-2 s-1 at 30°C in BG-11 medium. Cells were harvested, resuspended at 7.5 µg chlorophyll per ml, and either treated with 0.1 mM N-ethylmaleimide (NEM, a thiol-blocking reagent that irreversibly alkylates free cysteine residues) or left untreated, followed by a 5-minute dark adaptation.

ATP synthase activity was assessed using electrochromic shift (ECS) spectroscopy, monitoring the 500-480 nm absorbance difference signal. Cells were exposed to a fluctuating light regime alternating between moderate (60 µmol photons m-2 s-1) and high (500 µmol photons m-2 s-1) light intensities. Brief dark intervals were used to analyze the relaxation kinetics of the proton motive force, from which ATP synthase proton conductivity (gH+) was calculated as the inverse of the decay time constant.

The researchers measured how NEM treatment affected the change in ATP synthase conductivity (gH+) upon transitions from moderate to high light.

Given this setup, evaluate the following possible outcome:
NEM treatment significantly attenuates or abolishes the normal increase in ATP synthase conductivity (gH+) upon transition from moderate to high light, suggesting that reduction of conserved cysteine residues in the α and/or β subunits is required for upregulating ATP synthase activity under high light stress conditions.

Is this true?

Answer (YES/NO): NO